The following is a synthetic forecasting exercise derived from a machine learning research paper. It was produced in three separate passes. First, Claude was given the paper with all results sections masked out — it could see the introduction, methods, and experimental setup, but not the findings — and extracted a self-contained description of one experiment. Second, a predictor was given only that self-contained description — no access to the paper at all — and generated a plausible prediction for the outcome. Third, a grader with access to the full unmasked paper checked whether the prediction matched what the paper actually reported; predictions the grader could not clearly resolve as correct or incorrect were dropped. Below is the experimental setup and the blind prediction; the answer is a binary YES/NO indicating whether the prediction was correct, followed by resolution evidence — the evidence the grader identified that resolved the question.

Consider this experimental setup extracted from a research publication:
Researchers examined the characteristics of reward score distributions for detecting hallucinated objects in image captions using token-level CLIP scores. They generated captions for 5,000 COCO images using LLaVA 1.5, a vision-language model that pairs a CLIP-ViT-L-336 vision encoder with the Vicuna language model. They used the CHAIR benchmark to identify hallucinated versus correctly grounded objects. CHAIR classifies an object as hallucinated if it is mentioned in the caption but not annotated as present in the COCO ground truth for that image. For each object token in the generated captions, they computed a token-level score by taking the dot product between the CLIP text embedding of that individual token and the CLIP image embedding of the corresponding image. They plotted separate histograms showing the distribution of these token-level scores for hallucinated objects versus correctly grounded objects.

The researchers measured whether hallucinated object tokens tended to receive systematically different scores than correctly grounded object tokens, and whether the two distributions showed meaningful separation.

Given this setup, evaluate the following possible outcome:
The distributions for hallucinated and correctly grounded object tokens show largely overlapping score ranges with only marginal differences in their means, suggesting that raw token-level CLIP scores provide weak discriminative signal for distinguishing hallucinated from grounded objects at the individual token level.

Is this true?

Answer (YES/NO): NO